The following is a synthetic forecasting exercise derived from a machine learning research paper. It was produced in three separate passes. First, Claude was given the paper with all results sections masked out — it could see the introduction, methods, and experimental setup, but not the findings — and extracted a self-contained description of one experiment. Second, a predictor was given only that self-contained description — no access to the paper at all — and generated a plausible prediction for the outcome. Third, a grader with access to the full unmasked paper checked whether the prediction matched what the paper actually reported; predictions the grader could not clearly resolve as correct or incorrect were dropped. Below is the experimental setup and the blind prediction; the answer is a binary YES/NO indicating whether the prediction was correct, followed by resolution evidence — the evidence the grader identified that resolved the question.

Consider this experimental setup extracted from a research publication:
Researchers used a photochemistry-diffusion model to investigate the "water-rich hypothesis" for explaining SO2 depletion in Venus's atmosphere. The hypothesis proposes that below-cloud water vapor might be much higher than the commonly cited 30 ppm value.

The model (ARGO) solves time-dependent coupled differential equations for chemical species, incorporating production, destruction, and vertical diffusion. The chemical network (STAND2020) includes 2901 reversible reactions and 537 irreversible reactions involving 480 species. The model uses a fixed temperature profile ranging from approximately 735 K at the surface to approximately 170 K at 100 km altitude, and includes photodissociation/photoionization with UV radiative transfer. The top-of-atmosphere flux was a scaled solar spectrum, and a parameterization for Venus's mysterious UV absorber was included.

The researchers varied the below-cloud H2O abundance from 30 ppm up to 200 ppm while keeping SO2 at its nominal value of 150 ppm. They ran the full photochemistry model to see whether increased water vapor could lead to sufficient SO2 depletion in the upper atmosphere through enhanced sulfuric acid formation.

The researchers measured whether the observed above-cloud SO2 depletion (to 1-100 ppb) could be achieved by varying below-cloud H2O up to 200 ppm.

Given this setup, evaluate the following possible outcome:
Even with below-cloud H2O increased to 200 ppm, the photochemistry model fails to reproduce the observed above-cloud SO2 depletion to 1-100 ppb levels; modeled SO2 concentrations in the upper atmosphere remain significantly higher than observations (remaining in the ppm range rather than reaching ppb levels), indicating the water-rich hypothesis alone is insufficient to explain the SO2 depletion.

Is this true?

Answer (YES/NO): YES